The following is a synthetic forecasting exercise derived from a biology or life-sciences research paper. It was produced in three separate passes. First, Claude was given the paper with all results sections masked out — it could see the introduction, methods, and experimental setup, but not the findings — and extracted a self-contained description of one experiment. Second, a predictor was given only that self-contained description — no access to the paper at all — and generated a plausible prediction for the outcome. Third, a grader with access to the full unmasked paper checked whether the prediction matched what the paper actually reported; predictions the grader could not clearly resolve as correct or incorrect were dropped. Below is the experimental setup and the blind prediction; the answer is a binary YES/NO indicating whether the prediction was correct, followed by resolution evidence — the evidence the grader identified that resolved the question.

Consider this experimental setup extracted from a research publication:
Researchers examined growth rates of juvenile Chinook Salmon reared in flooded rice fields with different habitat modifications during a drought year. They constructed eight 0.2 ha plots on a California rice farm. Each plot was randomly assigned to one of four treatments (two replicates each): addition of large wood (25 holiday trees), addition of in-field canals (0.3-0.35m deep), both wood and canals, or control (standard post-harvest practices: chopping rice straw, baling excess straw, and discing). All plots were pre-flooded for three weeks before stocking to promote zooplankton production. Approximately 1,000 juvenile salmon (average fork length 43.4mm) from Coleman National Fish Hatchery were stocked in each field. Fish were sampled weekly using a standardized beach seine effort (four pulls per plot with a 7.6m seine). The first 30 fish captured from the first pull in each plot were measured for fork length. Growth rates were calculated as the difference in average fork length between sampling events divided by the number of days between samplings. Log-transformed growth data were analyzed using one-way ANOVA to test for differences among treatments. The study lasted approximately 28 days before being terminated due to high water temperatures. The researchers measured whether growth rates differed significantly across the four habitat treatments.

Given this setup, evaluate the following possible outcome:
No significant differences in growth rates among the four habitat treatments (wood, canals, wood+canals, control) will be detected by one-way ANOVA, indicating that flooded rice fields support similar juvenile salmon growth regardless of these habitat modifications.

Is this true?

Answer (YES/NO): YES